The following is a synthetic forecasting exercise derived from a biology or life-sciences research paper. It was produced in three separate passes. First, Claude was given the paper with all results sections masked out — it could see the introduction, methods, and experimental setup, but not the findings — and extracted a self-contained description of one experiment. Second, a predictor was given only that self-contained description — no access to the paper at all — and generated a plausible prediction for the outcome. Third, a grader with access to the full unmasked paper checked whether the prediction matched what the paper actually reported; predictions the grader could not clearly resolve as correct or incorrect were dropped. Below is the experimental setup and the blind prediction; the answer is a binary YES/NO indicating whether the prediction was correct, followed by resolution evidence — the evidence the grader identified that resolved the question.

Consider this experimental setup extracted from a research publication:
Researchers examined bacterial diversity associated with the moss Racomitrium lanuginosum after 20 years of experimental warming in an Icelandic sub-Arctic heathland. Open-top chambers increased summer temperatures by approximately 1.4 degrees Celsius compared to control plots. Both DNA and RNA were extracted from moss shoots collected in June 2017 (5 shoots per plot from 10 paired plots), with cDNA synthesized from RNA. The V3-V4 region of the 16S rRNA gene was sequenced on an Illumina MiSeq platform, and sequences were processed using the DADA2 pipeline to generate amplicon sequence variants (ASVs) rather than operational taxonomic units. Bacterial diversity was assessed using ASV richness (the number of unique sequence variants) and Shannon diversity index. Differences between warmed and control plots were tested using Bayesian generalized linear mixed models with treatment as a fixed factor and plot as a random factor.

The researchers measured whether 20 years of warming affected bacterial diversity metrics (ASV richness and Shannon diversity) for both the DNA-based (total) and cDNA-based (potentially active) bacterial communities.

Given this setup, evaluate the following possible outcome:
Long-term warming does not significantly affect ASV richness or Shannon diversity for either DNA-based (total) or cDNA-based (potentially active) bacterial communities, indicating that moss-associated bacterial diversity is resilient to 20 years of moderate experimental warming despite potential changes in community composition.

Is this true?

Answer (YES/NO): YES